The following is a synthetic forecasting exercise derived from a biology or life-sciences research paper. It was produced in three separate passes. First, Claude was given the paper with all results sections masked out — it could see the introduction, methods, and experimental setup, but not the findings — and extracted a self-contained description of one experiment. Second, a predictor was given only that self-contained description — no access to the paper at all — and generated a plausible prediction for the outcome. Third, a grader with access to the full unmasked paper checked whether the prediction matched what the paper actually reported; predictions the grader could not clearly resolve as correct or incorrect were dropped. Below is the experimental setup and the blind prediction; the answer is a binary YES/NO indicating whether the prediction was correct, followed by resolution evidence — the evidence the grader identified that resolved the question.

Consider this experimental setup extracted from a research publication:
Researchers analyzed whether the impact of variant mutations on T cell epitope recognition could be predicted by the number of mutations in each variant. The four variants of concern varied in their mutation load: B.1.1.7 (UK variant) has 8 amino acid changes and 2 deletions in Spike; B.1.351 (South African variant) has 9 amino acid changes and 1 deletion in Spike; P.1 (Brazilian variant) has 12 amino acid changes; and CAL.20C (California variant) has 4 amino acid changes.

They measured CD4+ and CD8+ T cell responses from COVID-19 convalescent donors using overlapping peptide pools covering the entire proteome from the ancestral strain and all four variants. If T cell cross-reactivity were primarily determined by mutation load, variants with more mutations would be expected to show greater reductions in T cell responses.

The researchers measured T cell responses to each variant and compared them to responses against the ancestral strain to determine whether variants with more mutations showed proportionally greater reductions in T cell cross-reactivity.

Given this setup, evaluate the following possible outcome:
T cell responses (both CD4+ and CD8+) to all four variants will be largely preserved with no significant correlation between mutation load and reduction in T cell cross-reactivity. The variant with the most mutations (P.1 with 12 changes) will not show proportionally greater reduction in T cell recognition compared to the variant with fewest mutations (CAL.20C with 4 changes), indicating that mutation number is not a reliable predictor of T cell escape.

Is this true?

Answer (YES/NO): YES